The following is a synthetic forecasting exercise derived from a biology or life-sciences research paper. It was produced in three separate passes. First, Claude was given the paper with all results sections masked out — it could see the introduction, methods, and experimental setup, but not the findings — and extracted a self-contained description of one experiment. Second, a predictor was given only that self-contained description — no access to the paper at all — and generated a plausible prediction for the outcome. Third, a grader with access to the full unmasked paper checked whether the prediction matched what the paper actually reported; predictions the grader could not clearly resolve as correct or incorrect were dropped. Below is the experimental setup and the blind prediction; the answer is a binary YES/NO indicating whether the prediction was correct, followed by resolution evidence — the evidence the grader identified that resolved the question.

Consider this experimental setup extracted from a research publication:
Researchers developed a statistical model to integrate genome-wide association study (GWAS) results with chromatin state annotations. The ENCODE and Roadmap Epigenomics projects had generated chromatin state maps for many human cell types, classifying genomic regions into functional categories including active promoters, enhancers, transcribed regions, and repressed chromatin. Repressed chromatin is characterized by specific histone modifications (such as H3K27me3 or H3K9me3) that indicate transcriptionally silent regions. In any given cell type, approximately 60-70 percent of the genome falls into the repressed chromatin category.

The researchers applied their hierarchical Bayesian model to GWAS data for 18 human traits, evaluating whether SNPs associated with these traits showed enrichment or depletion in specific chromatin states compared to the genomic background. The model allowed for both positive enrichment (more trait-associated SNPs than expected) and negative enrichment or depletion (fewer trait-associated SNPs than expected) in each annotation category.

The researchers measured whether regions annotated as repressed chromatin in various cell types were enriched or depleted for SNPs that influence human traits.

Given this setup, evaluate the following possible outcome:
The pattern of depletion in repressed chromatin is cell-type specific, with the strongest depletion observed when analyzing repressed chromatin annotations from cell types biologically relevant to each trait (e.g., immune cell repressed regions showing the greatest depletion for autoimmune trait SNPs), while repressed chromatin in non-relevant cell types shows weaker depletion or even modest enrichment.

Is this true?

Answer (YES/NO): NO